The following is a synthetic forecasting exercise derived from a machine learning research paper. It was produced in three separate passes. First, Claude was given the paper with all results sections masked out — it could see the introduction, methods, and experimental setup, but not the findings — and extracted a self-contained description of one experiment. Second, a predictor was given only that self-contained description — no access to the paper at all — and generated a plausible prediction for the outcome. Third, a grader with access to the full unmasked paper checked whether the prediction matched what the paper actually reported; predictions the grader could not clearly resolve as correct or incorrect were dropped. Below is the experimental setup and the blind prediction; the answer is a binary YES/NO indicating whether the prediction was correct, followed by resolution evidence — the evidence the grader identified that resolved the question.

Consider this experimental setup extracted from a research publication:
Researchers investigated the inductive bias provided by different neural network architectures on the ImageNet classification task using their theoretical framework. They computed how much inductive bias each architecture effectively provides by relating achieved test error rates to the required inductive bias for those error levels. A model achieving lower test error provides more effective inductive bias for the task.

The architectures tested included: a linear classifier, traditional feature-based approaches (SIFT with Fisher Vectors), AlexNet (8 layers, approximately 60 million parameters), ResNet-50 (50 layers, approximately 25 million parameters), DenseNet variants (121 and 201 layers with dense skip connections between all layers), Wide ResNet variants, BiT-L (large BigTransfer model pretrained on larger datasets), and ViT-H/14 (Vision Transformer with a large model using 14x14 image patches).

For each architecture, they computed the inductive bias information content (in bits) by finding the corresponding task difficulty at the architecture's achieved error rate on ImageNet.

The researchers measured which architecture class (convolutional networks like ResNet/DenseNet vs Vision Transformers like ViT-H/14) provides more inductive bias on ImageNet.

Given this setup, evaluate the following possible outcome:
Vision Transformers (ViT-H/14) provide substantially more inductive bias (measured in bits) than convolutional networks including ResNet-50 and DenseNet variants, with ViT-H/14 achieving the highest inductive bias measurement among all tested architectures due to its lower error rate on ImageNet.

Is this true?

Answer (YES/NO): NO